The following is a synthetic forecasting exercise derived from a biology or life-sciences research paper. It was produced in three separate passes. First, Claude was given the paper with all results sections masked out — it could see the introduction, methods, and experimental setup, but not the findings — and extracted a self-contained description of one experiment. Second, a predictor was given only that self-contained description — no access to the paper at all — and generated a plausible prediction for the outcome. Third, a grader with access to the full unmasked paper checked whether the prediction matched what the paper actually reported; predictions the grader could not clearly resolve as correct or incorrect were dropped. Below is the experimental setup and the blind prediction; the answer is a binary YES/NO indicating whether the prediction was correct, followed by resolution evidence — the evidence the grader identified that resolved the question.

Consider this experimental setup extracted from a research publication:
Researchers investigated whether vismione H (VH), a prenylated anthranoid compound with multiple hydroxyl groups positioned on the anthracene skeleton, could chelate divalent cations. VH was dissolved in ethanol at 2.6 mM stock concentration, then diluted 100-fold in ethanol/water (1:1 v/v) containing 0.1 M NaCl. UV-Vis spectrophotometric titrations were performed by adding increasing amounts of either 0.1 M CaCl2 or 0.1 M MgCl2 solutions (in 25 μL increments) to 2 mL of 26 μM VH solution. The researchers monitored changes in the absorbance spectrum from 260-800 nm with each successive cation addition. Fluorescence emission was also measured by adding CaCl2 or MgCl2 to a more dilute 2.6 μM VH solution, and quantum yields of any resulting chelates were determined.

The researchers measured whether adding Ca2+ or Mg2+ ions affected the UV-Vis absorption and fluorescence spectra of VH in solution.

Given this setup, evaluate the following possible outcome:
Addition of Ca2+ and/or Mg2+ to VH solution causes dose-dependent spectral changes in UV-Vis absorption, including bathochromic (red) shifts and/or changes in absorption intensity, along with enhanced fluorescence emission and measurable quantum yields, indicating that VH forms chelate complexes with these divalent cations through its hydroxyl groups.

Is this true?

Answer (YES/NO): YES